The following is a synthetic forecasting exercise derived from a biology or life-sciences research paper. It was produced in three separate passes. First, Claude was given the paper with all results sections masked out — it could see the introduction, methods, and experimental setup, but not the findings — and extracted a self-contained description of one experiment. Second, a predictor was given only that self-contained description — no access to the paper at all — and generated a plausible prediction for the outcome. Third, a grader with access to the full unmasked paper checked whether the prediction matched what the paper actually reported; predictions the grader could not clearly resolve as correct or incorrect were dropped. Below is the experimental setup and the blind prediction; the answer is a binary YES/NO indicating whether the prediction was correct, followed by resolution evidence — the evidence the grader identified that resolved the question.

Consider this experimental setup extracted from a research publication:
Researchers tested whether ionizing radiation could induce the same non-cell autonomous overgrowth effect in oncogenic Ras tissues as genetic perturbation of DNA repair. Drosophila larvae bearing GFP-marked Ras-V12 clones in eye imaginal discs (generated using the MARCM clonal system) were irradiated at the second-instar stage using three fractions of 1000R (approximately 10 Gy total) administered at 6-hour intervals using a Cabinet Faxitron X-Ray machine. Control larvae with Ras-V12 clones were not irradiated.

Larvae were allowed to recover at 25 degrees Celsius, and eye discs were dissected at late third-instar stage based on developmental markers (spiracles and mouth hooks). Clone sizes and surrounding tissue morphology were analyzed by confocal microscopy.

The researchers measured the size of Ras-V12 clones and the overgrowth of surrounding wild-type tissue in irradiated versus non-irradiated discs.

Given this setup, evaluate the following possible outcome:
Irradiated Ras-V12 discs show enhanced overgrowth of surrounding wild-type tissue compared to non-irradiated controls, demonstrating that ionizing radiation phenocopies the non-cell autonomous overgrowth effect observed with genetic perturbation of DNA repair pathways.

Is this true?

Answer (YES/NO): NO